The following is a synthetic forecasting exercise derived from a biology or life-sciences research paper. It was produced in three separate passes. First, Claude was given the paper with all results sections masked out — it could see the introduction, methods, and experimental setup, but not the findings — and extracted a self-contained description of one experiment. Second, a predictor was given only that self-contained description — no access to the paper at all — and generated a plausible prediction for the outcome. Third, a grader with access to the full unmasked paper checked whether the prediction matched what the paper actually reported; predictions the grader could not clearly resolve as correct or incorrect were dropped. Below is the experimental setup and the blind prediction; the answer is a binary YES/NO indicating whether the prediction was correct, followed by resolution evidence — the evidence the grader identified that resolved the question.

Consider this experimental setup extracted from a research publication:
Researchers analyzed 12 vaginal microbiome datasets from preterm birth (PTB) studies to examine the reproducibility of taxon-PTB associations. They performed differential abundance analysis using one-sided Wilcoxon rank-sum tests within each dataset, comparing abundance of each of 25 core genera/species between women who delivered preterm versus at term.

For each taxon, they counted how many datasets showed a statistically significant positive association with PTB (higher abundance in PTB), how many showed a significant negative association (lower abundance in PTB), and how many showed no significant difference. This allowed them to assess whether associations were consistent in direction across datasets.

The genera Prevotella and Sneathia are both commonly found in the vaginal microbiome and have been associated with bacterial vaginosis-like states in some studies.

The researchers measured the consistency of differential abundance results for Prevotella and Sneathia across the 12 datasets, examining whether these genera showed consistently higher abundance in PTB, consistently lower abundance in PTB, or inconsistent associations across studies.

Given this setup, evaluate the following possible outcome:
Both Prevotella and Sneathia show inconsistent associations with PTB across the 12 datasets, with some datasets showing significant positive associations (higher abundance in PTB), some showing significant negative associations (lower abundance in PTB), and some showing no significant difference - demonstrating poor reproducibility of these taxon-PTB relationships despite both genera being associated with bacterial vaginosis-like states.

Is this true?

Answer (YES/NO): NO